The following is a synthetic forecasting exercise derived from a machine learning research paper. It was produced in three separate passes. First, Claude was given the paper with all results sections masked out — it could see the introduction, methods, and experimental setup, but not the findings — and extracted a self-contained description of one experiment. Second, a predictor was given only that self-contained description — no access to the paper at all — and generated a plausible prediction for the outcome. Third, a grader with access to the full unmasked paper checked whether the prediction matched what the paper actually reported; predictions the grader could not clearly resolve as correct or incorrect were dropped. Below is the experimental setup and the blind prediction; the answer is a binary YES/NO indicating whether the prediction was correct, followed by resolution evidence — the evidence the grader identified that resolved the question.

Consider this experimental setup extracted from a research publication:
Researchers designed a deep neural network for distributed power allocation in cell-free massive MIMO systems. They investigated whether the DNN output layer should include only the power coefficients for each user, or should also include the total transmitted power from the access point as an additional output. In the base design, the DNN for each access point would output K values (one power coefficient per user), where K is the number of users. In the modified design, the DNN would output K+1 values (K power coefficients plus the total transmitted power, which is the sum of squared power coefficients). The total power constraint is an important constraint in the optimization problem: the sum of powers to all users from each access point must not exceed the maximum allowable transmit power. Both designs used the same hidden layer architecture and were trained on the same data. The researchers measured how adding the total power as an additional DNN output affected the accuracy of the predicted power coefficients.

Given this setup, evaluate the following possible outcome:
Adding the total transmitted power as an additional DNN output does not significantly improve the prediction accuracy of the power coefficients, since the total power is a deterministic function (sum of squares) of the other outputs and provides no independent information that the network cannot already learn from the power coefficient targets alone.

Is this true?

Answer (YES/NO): NO